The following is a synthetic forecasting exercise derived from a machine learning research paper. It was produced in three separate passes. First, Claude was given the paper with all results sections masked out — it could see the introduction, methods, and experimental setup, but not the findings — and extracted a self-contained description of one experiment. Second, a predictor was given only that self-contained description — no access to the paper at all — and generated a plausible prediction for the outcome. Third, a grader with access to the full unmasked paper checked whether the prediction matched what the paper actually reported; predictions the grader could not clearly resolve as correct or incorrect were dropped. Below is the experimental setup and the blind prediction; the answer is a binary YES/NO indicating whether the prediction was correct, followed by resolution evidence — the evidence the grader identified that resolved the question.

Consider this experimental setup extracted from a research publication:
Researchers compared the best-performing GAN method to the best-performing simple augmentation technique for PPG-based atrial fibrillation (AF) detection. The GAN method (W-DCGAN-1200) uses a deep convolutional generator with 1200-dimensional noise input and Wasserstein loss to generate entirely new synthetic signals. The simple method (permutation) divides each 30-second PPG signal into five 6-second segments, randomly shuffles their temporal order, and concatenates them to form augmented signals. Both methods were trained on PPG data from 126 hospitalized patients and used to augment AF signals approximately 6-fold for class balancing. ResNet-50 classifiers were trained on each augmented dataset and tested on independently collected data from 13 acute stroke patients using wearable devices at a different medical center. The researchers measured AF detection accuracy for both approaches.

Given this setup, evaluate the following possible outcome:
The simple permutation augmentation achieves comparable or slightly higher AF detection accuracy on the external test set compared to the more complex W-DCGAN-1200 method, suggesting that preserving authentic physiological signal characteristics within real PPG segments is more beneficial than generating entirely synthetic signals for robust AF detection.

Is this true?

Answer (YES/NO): YES